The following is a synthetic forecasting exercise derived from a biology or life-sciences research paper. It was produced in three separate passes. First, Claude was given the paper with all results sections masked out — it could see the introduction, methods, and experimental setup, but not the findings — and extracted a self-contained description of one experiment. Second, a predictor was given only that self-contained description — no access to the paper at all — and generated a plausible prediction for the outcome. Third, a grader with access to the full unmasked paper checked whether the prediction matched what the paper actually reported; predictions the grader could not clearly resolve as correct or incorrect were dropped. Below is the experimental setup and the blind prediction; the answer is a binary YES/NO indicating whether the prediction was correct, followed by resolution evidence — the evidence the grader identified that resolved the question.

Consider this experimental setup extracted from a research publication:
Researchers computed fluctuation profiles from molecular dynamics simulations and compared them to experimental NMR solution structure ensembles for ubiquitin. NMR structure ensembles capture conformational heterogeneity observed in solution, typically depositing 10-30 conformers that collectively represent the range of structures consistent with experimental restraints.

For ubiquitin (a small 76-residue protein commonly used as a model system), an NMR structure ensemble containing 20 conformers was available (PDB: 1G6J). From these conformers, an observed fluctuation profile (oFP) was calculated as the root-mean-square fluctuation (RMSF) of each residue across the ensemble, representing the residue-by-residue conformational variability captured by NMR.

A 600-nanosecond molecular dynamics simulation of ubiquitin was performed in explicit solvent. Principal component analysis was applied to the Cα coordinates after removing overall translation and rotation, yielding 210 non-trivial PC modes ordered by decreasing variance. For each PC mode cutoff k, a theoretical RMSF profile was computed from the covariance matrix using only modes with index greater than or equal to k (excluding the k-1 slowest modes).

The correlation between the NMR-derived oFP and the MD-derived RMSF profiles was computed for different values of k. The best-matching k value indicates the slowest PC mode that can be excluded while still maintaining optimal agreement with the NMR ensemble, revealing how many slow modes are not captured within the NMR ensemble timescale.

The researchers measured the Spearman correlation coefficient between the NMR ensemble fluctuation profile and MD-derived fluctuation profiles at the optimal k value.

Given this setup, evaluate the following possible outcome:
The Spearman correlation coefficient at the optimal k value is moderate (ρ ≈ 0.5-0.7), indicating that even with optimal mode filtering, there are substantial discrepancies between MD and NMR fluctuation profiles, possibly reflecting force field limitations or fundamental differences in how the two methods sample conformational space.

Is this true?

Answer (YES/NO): NO